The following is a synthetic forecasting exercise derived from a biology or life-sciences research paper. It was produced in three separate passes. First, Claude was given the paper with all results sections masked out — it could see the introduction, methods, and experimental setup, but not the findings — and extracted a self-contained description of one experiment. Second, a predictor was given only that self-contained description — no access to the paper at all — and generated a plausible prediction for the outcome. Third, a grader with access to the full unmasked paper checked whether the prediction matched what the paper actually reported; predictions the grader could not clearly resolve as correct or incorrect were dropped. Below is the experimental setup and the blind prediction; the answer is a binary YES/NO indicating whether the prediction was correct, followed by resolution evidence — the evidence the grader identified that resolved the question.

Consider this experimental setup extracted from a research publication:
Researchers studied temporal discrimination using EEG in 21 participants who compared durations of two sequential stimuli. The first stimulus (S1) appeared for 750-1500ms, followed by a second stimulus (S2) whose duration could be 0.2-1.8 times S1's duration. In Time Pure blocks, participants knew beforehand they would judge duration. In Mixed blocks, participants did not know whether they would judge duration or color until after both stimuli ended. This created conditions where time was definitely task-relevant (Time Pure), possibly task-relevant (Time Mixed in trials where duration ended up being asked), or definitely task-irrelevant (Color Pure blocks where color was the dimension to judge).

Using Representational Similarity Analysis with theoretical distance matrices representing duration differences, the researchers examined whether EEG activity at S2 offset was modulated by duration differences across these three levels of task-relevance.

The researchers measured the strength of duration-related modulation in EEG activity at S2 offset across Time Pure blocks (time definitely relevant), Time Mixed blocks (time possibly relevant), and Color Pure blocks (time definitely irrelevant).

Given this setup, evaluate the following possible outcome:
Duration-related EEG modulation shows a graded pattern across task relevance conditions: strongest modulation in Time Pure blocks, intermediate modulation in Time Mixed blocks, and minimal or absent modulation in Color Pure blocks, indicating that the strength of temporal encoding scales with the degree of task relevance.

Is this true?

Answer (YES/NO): YES